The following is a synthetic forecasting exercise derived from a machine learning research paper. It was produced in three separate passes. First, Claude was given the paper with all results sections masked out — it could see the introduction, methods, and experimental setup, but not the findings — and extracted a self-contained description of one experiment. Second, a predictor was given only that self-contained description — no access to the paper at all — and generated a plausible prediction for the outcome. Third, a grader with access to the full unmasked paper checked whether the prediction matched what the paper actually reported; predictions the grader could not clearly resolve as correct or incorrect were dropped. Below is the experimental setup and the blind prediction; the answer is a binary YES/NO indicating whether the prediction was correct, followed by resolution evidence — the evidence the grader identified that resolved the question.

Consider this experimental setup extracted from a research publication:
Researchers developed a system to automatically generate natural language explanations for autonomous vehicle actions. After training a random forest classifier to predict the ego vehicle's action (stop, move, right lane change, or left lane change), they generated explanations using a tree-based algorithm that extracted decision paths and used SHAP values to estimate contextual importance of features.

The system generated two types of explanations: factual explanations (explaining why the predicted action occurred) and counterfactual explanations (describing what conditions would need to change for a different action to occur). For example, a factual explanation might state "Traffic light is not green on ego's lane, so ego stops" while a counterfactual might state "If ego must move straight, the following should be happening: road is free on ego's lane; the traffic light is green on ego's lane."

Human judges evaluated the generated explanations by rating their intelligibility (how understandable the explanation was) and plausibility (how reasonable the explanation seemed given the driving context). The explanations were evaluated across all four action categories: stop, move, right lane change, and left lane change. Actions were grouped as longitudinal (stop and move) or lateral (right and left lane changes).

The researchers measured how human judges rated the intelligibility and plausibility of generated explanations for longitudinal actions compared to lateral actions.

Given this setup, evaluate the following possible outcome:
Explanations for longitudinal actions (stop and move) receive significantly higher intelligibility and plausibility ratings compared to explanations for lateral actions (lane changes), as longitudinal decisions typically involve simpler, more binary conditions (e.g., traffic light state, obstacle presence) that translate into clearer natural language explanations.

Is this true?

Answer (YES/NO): YES